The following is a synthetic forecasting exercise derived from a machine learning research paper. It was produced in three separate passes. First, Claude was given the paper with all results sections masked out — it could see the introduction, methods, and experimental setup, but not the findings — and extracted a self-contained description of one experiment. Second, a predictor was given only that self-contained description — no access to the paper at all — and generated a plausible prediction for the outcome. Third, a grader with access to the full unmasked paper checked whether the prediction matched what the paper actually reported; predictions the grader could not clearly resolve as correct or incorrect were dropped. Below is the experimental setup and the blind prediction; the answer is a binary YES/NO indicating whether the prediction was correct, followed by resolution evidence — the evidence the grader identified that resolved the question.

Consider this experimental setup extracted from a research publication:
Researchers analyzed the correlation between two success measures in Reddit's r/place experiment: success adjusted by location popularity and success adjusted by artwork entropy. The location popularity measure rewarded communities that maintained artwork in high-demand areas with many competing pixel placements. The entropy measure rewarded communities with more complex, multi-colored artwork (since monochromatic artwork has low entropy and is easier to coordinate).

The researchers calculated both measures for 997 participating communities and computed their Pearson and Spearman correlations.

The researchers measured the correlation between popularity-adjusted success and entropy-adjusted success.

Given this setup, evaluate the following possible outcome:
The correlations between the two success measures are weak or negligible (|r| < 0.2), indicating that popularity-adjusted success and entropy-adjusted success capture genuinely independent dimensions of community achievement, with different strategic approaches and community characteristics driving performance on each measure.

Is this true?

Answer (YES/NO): YES